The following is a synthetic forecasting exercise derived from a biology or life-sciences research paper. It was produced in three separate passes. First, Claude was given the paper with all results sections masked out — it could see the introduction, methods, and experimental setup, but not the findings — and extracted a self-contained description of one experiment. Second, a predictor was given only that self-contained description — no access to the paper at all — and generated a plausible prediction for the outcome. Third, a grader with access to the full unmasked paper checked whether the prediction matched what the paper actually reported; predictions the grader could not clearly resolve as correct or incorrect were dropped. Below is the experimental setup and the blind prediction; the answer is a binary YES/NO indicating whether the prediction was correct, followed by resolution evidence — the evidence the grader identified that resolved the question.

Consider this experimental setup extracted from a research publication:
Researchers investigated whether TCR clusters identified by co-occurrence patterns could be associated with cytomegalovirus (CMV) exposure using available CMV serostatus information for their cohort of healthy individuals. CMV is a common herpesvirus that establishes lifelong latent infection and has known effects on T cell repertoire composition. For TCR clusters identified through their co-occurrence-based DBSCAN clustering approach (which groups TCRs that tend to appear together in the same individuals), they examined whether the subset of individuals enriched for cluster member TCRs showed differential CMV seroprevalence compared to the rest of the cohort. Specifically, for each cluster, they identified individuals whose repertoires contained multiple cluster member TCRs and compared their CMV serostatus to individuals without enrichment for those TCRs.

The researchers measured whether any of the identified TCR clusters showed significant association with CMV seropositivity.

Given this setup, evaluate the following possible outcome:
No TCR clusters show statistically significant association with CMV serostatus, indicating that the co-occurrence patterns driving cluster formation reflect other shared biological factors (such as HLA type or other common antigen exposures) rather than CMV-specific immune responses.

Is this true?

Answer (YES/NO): NO